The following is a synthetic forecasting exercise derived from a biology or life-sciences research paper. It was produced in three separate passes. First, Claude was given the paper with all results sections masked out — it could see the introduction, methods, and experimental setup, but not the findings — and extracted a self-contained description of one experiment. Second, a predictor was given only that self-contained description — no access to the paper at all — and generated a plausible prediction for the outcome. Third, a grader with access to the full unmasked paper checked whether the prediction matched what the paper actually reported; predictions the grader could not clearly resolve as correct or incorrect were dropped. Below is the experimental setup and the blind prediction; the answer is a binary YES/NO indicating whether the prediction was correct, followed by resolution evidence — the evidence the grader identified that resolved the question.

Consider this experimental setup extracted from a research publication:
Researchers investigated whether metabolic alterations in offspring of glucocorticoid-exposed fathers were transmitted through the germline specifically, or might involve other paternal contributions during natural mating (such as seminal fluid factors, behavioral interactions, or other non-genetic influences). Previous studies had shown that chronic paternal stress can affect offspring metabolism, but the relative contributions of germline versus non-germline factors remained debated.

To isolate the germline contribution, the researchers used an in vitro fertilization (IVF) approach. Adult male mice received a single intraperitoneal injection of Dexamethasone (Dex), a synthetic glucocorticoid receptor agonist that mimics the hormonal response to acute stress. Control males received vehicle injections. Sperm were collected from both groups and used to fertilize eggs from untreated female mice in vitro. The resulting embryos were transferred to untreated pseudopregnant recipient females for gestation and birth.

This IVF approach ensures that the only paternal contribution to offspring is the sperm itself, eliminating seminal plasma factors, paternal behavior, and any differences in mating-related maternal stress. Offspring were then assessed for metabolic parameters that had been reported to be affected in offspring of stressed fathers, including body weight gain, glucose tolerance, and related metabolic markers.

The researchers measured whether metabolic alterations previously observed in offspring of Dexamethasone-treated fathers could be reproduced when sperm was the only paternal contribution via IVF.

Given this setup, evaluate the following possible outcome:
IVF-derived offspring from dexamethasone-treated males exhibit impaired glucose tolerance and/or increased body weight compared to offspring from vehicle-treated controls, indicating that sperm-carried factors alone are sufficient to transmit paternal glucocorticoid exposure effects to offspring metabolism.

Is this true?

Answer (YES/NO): YES